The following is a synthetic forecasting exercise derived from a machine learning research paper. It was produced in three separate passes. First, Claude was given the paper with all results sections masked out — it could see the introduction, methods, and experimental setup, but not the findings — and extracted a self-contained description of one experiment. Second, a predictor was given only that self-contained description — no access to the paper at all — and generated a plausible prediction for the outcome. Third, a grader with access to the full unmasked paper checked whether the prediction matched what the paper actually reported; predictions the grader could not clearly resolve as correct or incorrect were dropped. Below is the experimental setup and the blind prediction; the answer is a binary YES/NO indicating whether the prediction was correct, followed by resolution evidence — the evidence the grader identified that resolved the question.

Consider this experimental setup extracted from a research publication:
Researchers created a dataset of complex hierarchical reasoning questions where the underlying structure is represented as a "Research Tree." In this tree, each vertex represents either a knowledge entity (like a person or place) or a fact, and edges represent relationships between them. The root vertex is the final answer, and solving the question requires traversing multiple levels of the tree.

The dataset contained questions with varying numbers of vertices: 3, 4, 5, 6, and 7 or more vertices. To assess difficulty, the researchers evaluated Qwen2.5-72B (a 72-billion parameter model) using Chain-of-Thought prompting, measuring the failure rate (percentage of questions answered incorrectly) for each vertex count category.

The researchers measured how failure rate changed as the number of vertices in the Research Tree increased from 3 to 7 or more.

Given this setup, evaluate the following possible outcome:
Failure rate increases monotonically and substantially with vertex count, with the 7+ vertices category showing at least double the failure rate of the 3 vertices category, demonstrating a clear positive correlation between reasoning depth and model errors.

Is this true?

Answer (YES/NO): NO